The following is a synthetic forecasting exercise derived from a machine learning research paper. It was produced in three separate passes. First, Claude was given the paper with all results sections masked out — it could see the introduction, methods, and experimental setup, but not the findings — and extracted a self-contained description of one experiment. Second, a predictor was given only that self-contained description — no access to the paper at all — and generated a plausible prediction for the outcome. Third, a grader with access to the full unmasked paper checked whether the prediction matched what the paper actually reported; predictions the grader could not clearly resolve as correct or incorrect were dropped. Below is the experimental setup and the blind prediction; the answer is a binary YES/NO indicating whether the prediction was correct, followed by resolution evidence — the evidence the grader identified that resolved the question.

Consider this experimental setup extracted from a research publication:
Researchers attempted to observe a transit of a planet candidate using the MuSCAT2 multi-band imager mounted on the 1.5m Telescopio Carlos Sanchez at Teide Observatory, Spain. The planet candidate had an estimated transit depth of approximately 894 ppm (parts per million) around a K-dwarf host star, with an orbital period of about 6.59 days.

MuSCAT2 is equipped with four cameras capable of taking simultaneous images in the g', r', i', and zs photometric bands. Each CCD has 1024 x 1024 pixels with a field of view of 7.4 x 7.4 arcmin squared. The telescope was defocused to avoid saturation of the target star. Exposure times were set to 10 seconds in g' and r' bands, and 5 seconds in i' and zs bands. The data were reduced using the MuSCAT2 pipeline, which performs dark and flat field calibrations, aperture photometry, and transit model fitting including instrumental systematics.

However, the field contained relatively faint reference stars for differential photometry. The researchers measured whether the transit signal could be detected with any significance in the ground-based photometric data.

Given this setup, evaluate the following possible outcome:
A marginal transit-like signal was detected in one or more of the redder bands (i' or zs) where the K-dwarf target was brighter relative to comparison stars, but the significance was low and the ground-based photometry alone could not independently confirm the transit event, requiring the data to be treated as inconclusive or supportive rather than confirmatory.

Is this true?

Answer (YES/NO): NO